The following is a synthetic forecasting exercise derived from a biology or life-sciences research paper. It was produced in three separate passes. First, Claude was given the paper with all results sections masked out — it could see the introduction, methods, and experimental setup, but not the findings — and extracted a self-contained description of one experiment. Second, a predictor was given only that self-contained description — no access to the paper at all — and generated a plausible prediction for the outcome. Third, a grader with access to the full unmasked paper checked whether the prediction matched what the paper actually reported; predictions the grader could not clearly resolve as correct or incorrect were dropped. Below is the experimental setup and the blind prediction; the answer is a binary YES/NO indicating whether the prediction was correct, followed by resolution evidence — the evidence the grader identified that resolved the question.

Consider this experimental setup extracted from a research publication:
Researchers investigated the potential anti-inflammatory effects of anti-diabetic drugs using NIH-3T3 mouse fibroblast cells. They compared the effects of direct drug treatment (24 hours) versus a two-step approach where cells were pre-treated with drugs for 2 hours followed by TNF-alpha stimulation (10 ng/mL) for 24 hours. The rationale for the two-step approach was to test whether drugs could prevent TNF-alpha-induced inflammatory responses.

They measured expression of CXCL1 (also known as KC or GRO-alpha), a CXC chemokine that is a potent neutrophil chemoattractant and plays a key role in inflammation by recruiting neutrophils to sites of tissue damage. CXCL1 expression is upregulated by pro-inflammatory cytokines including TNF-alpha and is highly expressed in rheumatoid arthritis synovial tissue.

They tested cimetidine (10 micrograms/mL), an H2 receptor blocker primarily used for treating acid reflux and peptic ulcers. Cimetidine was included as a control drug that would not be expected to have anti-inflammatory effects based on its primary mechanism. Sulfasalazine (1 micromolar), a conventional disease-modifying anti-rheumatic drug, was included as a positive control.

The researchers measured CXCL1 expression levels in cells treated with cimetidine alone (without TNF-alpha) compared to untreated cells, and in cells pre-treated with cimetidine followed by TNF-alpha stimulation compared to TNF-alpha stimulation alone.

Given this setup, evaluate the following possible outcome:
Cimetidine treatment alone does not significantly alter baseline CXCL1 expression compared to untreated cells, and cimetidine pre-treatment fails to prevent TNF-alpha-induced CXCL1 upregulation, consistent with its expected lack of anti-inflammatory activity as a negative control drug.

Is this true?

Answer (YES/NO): YES